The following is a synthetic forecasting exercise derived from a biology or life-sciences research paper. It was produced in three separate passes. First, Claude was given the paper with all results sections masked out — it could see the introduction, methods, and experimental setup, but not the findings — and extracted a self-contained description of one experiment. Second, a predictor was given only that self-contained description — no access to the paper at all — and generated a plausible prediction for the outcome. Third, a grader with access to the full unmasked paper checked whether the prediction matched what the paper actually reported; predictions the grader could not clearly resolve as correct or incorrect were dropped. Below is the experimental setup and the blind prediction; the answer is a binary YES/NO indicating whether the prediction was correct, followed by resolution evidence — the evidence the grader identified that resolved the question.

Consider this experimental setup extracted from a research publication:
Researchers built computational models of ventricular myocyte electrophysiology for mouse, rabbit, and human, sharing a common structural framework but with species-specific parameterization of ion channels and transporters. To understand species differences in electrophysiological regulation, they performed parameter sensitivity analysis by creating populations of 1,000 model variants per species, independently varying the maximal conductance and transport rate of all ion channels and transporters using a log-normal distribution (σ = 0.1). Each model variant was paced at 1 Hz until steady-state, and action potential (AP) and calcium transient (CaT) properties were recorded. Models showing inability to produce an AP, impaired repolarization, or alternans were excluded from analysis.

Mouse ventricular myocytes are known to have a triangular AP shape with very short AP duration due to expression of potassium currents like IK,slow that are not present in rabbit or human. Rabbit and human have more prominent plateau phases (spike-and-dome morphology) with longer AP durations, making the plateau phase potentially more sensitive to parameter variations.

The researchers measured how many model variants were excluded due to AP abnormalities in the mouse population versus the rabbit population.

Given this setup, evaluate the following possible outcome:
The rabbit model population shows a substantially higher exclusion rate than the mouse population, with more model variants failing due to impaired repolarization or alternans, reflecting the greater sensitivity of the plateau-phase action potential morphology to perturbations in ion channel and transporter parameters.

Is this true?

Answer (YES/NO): YES